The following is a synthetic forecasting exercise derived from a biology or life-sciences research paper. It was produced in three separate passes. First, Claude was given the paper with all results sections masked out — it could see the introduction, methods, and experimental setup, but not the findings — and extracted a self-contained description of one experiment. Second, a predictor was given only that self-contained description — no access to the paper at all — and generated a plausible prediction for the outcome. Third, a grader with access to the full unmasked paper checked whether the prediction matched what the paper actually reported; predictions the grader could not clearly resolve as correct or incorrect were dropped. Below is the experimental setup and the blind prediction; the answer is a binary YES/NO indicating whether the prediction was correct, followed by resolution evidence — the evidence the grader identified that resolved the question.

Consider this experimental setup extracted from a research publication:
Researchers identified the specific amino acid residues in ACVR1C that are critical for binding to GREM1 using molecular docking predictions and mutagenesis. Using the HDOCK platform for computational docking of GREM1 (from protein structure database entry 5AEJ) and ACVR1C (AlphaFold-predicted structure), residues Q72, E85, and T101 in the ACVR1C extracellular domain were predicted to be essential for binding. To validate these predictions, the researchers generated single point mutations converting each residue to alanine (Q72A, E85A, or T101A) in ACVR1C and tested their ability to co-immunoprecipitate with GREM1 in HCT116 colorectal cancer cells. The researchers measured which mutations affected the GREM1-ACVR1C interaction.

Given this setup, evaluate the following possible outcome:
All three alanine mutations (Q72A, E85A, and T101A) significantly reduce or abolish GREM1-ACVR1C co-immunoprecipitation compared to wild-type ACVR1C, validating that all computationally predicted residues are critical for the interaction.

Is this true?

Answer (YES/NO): NO